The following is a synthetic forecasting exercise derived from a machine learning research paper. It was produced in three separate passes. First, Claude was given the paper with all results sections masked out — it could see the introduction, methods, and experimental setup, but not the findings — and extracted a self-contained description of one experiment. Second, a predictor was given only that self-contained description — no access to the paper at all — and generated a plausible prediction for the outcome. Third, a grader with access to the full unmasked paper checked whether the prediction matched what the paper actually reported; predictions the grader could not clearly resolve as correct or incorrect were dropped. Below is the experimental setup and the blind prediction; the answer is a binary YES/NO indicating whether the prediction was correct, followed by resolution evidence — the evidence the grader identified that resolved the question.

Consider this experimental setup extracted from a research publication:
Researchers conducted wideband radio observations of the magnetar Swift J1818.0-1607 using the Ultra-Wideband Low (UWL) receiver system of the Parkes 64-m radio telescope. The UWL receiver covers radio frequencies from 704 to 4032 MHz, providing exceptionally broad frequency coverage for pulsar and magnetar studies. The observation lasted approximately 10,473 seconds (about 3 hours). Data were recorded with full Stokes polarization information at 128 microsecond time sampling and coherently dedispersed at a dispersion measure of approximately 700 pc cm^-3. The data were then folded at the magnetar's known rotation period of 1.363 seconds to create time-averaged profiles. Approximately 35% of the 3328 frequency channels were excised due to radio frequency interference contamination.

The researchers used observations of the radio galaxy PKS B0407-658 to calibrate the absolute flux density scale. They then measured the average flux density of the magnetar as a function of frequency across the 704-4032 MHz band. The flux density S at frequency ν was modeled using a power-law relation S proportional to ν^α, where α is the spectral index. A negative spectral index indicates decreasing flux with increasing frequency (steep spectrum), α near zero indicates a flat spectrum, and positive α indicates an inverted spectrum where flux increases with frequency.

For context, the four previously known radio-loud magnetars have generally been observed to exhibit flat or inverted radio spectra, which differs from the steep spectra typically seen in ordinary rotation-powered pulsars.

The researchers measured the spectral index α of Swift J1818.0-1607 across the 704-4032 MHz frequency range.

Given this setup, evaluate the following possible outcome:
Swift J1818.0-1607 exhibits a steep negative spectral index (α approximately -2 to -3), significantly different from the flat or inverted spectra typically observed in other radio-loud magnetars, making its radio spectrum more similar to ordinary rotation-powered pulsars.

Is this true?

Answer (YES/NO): YES